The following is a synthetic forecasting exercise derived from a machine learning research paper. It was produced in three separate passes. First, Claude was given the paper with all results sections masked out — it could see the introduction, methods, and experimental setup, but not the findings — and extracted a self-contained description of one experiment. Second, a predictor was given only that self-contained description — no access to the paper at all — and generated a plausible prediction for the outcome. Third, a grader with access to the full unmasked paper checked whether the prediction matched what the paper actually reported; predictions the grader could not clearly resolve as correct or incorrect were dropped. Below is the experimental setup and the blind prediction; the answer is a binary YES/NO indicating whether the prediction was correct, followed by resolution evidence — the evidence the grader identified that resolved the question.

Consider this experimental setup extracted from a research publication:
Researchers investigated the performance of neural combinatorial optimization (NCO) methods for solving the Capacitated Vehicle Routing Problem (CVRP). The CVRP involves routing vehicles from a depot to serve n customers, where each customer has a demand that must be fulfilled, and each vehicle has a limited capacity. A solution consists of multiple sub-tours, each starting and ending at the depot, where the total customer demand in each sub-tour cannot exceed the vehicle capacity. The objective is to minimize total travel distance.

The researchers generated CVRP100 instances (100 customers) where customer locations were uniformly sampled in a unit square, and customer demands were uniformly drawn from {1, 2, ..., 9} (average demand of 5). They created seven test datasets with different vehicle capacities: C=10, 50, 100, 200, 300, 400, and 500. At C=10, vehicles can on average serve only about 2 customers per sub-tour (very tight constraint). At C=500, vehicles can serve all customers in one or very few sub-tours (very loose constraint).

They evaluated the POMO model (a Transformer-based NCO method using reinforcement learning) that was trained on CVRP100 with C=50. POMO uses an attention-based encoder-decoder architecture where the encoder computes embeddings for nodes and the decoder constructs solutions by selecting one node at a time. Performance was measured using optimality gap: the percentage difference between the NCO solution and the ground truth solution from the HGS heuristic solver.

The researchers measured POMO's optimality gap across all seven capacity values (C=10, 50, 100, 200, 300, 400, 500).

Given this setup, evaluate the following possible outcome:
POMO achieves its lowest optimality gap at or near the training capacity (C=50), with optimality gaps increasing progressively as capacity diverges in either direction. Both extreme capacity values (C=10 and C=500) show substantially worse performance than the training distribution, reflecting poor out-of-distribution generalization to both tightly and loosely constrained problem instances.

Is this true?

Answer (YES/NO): YES